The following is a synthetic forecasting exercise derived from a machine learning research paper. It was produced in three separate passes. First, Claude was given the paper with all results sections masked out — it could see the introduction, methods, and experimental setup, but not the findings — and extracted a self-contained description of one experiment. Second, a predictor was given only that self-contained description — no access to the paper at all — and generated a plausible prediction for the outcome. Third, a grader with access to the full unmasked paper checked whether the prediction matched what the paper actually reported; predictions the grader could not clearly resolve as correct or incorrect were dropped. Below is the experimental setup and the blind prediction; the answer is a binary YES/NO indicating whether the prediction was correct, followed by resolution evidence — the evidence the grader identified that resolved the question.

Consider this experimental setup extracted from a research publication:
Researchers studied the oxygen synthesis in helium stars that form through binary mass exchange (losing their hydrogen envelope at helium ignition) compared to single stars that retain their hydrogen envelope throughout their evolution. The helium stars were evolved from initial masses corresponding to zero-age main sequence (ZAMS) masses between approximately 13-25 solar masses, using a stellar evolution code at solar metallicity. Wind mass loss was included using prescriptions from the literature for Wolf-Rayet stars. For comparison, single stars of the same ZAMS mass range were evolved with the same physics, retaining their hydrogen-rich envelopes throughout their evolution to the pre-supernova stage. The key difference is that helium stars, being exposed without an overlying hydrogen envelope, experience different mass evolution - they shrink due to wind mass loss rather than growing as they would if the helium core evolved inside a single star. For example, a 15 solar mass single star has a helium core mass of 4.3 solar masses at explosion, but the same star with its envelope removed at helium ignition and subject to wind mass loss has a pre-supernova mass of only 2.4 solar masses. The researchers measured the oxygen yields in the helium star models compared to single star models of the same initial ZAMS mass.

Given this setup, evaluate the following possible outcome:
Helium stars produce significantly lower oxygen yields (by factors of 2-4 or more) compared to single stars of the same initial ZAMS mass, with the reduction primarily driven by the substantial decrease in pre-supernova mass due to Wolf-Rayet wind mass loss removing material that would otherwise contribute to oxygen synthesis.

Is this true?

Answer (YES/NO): YES